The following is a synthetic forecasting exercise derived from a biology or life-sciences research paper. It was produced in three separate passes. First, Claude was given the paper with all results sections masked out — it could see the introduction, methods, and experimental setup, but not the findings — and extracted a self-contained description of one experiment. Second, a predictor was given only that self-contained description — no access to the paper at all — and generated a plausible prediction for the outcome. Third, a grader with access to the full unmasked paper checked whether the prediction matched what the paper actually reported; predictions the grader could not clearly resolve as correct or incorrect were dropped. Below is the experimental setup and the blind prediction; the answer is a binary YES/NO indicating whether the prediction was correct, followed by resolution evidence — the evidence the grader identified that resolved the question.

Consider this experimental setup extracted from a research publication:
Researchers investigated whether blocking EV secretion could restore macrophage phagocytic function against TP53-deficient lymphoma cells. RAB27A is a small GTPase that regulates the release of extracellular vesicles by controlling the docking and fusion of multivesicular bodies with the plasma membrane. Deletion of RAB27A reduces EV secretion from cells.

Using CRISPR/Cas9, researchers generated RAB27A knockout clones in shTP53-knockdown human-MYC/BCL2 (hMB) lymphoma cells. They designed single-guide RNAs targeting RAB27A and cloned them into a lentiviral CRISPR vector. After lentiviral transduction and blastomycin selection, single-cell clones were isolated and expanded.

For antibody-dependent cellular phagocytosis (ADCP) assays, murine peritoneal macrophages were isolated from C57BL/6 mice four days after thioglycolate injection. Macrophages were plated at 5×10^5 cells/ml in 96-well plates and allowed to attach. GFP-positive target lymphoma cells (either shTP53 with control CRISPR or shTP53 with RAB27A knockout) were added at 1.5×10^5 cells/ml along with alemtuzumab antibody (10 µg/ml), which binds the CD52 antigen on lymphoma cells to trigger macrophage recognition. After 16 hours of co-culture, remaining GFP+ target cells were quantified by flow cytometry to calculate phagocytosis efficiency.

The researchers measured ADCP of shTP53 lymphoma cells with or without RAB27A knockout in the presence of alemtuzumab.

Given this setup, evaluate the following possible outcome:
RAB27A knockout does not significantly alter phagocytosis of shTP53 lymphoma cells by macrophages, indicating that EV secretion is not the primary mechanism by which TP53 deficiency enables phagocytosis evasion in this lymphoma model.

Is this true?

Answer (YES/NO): NO